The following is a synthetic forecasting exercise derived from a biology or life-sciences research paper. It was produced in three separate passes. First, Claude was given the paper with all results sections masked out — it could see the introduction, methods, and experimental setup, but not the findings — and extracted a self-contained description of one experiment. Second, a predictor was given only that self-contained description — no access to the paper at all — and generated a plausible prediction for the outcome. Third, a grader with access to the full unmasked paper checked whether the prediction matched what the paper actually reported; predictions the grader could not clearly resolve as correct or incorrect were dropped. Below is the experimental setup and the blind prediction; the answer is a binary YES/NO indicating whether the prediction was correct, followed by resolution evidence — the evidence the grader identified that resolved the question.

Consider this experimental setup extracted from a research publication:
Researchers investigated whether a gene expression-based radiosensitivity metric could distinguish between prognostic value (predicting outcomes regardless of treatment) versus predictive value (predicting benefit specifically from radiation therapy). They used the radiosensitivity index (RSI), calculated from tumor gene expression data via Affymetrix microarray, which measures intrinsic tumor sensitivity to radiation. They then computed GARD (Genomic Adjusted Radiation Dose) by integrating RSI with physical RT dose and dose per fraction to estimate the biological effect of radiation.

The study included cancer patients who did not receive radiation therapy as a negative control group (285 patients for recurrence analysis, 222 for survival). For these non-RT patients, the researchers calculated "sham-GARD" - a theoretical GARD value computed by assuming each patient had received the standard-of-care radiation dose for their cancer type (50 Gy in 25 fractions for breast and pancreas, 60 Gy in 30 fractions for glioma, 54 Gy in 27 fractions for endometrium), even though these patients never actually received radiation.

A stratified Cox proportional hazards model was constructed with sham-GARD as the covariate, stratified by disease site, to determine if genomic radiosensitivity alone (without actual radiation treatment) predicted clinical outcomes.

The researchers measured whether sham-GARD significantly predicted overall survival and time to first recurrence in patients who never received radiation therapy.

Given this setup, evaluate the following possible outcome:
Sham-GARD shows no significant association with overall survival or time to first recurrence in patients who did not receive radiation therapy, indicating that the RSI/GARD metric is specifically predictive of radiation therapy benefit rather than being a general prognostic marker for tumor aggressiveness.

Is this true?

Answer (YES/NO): YES